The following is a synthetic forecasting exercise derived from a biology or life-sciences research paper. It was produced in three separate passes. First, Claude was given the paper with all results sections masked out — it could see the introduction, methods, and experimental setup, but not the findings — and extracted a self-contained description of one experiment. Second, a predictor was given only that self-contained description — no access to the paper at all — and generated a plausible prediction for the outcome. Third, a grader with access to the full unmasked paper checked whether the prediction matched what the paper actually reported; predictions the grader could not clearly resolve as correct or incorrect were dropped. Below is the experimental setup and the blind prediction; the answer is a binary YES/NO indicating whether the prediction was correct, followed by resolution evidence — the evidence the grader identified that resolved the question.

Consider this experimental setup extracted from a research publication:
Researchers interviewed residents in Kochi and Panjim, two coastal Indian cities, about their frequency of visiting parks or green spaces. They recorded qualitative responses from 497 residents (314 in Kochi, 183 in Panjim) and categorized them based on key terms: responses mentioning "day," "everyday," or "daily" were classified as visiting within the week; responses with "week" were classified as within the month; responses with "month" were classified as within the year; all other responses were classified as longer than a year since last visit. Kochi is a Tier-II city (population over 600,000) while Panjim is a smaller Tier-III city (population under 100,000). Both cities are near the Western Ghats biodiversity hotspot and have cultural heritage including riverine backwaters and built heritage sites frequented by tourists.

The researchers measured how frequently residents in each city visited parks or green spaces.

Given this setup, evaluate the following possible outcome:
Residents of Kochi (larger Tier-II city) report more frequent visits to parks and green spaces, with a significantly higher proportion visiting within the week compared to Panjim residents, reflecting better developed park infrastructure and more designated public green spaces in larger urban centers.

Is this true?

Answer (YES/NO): NO